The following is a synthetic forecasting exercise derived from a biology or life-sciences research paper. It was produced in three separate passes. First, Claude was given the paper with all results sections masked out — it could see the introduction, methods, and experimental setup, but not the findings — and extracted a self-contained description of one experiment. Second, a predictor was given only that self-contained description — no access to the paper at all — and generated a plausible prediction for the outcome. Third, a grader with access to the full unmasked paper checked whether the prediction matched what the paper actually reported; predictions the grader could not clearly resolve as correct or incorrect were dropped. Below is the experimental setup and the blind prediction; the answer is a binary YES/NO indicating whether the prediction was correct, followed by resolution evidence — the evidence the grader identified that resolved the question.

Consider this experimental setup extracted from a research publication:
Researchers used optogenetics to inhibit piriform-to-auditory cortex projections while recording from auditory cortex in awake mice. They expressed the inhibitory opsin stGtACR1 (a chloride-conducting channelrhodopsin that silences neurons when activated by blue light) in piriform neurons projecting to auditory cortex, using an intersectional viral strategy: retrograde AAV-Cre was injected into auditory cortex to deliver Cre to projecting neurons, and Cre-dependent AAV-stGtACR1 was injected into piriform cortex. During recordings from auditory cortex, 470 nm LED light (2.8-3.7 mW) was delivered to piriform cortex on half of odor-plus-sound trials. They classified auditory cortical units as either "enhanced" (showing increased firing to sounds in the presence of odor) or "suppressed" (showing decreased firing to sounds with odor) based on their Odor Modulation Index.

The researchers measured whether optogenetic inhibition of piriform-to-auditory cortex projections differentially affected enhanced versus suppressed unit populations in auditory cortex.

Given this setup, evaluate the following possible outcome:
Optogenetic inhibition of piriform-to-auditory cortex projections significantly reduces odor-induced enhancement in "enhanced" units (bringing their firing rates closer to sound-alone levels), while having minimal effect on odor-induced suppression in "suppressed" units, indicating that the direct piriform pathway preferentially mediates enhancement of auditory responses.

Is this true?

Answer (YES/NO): YES